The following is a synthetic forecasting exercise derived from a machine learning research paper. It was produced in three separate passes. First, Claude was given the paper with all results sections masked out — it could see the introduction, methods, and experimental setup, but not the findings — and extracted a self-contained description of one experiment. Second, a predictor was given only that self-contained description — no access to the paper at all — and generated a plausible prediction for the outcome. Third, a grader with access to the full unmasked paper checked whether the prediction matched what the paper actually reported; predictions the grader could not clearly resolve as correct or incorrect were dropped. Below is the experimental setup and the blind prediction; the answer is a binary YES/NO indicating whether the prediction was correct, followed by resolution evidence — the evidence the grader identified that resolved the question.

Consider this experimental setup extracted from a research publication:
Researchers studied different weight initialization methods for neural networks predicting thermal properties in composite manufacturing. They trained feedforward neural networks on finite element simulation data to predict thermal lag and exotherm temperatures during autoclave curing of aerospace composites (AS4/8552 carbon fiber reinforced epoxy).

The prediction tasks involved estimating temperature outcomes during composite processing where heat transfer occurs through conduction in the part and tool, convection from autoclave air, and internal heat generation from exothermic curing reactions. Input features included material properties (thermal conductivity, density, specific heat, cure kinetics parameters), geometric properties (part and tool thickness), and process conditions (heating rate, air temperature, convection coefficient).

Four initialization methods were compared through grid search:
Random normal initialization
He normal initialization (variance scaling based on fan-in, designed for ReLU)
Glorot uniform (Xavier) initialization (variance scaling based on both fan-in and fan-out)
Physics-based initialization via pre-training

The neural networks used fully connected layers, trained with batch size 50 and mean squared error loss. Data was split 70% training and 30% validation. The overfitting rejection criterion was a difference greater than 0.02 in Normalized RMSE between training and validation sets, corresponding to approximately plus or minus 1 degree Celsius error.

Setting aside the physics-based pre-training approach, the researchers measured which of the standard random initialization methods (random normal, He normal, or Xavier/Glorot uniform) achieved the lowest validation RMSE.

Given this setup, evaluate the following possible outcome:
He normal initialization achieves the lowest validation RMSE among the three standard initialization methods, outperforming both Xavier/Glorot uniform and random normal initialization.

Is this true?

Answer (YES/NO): NO